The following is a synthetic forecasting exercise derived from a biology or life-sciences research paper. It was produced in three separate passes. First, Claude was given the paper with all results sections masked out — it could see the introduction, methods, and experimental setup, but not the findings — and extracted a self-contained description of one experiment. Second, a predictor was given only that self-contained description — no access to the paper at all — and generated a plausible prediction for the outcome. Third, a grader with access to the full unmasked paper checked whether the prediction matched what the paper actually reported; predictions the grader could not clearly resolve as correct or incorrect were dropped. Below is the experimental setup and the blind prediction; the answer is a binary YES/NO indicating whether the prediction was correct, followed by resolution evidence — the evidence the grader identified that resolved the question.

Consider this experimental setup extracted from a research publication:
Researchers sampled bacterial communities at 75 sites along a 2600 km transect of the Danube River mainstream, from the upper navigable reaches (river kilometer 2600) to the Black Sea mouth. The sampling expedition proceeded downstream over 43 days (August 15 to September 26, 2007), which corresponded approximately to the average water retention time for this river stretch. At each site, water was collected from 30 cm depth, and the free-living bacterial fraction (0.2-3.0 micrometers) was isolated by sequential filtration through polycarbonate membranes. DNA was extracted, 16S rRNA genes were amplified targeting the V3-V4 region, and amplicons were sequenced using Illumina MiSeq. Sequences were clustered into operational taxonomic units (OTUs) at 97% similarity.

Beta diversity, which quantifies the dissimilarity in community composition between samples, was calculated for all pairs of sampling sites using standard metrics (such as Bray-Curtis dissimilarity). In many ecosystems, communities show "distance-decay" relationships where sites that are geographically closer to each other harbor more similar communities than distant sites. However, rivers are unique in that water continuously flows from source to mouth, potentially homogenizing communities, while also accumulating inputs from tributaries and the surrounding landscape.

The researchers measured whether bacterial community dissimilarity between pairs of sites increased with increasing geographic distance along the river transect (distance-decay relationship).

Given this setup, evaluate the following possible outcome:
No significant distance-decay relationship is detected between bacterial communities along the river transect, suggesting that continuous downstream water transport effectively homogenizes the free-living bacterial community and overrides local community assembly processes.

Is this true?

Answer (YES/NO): NO